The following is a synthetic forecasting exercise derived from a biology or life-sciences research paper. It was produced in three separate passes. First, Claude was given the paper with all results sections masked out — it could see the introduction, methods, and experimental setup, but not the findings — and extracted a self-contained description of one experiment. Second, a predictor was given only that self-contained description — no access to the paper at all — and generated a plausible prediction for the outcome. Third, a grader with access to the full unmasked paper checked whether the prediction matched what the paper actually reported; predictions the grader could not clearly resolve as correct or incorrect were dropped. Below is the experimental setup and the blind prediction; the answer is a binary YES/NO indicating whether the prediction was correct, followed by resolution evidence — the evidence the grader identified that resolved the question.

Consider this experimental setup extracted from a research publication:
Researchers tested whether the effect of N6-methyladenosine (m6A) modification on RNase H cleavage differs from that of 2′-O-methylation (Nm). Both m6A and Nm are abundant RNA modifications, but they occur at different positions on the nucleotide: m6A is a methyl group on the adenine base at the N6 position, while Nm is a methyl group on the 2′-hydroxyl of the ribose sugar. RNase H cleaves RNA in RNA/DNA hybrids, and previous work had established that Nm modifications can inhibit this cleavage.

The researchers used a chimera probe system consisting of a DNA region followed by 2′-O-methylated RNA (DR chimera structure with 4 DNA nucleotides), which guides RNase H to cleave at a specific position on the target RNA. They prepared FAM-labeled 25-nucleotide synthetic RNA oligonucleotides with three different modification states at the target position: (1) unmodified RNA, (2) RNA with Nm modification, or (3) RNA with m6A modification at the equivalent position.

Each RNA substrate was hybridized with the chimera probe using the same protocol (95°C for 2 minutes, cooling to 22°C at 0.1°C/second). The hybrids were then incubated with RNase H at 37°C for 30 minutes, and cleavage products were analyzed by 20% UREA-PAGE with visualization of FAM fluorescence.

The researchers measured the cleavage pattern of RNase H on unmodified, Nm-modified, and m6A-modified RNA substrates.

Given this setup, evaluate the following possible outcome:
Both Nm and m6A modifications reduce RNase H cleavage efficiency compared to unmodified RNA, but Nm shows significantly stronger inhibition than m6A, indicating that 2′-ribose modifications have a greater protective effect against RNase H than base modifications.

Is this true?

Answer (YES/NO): NO